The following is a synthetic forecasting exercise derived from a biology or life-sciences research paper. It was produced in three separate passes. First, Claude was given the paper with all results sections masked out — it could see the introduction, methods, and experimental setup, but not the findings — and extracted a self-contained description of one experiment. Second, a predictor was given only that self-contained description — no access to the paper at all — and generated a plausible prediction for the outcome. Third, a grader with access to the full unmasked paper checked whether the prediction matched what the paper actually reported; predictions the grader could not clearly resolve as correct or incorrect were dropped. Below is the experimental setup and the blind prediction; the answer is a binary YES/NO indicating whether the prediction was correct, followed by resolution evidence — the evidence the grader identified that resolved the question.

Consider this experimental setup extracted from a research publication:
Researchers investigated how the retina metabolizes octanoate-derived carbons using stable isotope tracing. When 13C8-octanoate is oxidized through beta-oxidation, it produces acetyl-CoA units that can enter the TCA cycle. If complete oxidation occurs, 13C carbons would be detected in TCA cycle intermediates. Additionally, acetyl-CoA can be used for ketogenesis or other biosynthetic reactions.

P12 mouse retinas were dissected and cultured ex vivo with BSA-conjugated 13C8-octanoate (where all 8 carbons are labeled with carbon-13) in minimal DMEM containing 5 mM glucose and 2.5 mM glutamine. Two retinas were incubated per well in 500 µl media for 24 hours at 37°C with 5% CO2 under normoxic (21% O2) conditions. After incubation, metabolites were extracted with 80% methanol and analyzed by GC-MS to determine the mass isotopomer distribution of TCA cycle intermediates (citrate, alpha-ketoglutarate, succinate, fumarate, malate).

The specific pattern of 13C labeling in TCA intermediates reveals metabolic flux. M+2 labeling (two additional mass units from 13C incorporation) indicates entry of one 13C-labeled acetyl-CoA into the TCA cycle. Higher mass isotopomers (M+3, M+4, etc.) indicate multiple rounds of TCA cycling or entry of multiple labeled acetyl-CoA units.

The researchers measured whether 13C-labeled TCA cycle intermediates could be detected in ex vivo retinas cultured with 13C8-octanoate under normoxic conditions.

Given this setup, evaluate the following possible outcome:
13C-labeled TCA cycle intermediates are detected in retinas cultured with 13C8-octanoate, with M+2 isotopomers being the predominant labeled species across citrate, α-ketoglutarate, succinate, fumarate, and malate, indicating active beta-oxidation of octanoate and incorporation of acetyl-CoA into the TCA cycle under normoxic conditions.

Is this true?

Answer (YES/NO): NO